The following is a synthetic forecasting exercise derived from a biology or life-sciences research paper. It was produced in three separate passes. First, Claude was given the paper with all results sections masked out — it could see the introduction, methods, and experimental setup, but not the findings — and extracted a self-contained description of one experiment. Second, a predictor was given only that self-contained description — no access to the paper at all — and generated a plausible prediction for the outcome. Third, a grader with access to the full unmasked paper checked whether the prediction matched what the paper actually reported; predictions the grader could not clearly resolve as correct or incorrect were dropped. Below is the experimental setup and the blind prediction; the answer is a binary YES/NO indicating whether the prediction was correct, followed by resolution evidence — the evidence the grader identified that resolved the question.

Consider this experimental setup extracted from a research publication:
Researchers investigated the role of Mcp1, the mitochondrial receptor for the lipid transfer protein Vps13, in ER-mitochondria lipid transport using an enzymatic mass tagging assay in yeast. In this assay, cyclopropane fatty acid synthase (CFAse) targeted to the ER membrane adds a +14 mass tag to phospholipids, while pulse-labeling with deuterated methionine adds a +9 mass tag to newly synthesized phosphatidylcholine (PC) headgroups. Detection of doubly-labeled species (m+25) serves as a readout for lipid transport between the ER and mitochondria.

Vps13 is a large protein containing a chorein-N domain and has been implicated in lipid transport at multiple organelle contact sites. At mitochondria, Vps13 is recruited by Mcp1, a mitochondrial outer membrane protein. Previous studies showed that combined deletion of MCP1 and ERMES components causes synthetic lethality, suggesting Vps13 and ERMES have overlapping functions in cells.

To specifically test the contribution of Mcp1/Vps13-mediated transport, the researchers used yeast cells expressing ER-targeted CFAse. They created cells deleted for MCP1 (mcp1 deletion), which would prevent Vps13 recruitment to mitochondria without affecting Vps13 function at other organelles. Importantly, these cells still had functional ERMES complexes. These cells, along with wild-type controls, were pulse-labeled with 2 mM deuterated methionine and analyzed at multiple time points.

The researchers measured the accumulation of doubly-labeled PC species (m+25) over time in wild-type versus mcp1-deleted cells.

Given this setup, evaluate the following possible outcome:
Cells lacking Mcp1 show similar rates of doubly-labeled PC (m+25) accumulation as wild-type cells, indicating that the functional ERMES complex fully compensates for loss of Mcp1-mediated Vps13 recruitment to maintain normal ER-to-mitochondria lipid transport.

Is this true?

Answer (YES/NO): NO